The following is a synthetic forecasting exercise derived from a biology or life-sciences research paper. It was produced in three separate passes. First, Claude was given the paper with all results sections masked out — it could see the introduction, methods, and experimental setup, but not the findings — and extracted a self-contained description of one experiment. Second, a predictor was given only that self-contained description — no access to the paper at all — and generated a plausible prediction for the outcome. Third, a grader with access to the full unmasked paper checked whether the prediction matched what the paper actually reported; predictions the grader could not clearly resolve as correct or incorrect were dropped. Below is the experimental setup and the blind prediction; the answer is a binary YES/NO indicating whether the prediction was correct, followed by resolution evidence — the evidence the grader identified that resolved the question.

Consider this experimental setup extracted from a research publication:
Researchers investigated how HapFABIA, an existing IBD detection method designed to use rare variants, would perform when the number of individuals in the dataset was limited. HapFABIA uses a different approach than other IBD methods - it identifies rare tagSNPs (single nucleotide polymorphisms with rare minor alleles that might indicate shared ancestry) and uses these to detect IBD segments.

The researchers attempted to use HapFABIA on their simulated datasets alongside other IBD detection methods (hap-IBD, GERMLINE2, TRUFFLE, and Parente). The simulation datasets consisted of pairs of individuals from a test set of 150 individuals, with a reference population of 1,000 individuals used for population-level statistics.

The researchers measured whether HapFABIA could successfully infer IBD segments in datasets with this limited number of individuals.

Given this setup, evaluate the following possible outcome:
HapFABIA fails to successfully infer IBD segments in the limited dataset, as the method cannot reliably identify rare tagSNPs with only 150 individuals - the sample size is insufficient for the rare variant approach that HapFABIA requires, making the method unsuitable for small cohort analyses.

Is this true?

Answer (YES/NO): YES